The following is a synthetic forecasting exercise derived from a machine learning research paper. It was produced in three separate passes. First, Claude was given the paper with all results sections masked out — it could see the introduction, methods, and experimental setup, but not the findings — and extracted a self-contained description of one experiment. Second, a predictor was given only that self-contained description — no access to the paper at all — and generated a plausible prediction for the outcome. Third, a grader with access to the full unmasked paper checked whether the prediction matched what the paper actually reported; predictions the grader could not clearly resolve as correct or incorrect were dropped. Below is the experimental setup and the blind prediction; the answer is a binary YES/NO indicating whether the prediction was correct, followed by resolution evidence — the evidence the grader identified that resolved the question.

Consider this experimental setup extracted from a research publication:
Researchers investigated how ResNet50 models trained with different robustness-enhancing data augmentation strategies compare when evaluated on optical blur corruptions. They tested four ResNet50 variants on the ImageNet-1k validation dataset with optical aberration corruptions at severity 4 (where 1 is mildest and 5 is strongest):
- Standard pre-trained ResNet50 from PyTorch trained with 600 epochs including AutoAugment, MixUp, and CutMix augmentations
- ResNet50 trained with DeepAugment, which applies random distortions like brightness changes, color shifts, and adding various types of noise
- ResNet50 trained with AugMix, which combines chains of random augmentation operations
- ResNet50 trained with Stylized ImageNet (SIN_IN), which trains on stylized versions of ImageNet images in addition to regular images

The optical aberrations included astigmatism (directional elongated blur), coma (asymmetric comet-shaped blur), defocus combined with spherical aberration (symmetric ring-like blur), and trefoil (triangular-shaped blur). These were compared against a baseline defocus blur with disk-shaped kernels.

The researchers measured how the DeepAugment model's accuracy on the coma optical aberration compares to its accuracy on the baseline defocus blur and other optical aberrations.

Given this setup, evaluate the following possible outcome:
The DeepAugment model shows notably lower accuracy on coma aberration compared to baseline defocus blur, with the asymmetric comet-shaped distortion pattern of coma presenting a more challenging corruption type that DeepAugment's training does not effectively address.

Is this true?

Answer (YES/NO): YES